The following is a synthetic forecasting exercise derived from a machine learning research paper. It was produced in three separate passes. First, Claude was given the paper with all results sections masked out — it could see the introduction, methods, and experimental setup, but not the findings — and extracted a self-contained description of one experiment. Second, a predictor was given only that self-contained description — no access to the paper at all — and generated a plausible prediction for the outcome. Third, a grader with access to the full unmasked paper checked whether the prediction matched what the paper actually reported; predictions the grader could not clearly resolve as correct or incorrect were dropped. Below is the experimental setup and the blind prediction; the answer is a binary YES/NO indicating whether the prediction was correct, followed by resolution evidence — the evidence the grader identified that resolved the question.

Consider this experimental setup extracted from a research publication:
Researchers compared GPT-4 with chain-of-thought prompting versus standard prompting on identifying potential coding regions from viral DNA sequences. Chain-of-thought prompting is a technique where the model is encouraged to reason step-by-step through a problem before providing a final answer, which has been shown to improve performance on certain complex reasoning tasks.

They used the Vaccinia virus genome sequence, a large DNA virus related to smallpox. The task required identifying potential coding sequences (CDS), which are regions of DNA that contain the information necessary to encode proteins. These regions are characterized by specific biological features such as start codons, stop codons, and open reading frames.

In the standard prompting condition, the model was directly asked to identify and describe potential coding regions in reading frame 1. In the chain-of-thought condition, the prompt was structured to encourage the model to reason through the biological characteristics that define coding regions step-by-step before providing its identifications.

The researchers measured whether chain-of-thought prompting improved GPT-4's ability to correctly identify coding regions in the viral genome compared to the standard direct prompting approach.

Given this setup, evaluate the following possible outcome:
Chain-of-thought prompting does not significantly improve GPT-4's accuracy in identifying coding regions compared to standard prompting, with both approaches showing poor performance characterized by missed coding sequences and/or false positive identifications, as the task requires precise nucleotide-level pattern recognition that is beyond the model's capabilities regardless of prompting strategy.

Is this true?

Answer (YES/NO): NO